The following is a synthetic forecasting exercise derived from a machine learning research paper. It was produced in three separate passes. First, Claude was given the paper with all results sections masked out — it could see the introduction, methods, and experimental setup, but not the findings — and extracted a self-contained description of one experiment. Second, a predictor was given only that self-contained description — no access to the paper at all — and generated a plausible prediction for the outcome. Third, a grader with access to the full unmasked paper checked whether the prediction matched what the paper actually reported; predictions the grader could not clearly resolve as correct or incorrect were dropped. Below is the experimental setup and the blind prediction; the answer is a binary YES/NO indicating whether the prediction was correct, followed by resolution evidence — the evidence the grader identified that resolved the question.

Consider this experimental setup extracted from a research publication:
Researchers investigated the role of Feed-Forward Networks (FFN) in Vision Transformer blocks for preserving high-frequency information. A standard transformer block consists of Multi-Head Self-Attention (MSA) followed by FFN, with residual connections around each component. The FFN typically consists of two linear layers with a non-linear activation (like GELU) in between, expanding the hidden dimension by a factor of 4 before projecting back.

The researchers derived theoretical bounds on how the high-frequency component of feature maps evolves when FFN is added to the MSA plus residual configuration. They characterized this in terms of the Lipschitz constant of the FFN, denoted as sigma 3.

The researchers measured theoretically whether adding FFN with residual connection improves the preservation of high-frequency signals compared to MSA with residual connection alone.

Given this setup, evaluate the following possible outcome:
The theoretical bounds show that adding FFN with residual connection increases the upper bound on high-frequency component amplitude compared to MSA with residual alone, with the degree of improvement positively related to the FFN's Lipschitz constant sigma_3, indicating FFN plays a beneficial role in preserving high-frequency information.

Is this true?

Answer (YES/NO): NO